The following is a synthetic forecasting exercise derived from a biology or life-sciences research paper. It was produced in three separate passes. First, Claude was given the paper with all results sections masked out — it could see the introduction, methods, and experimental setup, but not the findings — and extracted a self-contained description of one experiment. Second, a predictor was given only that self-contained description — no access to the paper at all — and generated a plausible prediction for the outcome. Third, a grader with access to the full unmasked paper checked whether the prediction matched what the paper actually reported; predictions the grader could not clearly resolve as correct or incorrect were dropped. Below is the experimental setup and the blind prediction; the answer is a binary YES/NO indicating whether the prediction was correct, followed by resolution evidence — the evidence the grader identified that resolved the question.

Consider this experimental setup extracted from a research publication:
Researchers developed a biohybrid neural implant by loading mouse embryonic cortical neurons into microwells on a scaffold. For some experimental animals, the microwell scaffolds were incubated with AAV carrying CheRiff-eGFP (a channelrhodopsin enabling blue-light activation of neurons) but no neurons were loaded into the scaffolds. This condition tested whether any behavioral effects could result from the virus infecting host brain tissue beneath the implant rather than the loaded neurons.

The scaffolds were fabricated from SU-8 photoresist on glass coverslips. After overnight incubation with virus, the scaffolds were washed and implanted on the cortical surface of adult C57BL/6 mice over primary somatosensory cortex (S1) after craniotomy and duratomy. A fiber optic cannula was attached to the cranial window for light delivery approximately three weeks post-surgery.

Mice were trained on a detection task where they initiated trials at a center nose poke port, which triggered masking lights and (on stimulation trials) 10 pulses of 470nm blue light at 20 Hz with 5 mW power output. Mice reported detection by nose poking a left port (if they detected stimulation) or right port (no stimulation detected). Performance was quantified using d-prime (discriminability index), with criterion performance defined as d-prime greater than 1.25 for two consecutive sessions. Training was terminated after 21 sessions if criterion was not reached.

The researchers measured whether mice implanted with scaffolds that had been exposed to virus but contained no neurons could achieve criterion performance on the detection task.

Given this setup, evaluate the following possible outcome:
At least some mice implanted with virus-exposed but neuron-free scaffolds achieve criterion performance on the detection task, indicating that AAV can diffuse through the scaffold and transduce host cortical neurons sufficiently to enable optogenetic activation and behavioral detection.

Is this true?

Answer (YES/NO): NO